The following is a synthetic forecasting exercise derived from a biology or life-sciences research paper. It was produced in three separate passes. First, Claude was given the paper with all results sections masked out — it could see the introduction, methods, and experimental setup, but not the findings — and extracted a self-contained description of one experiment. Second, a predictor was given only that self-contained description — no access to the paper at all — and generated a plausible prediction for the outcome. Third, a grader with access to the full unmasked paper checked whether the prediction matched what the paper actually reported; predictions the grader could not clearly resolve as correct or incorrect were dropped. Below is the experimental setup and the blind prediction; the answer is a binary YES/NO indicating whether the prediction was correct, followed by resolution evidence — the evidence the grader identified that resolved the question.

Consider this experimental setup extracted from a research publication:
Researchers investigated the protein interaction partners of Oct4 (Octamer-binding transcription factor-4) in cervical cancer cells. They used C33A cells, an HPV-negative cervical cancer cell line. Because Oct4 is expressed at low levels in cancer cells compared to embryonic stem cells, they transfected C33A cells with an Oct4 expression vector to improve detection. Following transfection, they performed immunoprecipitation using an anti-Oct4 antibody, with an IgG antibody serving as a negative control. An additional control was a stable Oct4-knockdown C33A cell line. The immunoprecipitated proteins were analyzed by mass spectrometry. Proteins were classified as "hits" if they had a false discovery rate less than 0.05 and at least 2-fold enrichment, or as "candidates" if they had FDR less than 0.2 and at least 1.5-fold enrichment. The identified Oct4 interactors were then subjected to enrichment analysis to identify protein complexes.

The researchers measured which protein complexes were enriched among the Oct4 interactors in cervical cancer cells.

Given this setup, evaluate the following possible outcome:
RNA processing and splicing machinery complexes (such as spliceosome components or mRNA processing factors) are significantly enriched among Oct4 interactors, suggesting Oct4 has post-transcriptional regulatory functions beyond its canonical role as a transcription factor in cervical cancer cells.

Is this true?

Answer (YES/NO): NO